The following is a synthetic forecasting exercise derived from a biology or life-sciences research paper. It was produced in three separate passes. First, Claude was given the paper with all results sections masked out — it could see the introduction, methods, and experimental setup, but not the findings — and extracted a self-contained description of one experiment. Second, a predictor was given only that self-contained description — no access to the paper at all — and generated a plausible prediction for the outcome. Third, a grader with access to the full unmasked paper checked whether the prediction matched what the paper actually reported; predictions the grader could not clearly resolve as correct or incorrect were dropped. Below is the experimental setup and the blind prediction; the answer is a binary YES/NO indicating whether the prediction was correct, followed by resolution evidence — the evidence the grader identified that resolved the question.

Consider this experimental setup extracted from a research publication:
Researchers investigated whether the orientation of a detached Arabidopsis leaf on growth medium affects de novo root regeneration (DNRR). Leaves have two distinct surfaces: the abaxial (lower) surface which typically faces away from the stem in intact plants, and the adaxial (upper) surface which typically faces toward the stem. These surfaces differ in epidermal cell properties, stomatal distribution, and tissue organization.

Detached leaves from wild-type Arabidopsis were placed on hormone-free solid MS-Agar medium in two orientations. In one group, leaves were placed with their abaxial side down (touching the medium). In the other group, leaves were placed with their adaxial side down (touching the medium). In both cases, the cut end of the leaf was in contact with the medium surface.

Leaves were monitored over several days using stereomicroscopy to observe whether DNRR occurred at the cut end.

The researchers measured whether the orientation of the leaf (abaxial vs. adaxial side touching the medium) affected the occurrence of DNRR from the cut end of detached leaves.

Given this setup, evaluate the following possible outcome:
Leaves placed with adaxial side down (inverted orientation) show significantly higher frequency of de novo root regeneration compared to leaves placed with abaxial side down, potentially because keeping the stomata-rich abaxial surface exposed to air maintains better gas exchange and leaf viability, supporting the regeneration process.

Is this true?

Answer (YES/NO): NO